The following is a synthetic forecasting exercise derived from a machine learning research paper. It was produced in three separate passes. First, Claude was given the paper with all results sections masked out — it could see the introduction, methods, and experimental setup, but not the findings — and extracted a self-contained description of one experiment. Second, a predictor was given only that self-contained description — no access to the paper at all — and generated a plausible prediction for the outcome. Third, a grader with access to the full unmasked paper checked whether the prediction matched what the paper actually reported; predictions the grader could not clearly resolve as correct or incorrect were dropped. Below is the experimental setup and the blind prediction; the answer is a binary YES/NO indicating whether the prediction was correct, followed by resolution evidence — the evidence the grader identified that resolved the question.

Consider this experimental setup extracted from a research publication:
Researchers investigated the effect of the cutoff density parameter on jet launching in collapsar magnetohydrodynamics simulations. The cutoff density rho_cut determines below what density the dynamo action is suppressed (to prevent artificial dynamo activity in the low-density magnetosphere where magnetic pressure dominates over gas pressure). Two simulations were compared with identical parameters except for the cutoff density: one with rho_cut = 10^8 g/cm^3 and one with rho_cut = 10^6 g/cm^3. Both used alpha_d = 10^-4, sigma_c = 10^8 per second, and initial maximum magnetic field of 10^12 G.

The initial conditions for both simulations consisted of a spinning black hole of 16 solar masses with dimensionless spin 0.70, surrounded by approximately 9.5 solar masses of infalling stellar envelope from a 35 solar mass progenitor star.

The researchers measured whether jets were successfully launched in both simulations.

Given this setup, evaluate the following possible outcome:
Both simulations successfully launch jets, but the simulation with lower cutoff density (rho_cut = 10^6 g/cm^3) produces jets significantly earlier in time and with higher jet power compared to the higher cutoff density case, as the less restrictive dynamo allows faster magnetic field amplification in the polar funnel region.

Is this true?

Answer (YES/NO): YES